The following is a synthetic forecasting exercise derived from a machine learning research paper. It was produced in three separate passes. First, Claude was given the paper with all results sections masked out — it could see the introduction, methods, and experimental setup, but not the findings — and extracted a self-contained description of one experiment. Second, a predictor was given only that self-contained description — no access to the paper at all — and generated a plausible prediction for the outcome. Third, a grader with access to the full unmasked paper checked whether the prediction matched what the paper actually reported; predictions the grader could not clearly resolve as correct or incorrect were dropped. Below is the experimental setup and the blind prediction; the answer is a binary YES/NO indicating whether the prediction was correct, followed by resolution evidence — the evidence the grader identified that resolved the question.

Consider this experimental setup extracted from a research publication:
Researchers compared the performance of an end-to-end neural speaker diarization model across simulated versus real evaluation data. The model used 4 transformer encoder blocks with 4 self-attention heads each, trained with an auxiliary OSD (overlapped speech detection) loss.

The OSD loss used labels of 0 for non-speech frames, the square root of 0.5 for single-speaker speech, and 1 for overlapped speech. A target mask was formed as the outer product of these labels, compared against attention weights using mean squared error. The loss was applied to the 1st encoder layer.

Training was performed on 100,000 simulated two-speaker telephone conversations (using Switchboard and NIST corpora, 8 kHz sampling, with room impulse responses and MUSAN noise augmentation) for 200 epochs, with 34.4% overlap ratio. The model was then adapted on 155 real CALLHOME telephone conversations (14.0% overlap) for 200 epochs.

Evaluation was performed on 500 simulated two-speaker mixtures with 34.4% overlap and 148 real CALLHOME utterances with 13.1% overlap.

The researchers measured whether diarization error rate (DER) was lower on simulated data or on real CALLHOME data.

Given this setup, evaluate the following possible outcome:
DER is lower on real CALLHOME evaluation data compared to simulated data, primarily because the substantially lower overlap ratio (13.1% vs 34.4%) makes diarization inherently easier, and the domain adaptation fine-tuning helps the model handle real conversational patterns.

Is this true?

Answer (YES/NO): NO